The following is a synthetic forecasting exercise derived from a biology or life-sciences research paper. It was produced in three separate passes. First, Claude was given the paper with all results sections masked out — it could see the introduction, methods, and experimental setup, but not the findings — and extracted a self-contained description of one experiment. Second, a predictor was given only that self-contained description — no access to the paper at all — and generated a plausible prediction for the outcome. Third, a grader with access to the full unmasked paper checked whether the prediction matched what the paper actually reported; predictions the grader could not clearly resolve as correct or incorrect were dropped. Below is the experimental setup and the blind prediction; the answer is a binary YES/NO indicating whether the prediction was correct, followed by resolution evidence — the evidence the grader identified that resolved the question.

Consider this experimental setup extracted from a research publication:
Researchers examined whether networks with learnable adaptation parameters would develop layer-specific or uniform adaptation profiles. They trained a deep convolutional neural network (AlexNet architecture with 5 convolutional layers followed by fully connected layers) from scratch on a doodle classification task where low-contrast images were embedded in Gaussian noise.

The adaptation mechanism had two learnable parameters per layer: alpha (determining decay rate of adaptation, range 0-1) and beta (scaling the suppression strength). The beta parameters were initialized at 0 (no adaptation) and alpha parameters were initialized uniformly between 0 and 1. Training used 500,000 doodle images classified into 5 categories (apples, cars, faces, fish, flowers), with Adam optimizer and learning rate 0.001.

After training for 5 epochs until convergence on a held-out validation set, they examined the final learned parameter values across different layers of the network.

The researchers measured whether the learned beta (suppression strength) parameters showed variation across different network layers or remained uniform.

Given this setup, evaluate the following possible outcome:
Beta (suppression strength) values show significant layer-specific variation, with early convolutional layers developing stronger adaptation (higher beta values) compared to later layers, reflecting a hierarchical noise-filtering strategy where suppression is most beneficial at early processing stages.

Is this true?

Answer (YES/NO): YES